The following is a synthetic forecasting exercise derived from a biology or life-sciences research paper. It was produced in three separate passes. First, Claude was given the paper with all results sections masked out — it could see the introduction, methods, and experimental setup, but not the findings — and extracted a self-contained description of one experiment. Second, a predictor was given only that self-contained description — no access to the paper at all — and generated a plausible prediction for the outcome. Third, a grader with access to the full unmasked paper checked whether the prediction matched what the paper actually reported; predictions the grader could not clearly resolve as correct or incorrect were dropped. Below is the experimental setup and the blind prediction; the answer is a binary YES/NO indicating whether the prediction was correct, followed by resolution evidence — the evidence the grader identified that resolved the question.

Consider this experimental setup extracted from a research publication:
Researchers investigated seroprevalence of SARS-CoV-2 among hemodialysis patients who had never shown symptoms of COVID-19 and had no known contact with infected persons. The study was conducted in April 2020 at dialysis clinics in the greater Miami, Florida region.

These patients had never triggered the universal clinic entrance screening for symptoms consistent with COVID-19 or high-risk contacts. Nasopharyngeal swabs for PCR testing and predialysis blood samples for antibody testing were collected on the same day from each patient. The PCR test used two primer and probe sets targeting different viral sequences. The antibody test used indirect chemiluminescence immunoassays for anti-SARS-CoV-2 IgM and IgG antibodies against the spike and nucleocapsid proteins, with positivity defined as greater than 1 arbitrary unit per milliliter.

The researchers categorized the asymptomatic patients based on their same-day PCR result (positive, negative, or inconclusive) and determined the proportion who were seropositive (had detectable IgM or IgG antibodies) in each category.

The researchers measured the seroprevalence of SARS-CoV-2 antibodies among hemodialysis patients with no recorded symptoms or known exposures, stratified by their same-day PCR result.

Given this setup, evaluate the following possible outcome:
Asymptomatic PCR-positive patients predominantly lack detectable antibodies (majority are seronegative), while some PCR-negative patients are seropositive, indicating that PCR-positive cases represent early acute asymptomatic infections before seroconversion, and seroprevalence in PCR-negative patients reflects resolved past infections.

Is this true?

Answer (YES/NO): YES